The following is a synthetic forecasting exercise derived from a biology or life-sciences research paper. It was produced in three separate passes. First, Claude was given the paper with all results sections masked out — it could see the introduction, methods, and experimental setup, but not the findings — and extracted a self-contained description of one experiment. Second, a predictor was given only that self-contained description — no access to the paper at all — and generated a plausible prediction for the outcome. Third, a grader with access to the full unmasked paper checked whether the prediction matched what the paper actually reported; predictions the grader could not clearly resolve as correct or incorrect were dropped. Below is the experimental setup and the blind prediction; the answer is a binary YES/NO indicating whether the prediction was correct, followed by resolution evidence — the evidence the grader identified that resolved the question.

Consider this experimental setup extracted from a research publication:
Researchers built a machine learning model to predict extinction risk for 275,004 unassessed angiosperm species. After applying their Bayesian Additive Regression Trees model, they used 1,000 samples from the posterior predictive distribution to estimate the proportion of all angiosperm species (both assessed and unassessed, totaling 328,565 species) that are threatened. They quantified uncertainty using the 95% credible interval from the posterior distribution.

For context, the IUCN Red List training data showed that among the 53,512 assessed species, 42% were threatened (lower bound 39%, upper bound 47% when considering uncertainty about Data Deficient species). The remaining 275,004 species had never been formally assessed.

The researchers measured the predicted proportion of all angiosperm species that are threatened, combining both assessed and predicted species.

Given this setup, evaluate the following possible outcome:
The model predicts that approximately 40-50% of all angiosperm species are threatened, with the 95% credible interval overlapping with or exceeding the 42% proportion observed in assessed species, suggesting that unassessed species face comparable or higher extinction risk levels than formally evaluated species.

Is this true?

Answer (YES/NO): YES